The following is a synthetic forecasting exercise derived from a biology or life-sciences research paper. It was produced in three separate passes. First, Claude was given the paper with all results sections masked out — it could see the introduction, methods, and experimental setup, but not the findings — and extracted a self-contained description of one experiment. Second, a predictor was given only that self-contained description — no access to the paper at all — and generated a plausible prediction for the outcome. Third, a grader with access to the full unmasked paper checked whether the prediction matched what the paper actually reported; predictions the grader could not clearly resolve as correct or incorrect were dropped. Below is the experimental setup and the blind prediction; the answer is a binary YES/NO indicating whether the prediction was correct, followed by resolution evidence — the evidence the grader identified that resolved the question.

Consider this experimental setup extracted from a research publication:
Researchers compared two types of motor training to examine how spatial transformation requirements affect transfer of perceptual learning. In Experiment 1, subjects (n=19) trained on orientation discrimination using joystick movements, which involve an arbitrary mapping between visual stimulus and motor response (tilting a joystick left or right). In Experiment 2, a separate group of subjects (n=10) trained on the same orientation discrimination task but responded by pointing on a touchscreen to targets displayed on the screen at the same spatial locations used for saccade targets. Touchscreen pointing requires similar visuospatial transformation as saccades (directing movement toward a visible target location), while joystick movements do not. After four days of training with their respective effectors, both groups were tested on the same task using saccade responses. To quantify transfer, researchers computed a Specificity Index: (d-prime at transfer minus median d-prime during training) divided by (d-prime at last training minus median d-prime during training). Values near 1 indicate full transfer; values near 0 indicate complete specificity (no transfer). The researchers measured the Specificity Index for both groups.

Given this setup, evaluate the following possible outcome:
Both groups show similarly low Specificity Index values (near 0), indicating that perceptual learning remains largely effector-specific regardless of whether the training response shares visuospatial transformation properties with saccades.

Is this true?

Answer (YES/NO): NO